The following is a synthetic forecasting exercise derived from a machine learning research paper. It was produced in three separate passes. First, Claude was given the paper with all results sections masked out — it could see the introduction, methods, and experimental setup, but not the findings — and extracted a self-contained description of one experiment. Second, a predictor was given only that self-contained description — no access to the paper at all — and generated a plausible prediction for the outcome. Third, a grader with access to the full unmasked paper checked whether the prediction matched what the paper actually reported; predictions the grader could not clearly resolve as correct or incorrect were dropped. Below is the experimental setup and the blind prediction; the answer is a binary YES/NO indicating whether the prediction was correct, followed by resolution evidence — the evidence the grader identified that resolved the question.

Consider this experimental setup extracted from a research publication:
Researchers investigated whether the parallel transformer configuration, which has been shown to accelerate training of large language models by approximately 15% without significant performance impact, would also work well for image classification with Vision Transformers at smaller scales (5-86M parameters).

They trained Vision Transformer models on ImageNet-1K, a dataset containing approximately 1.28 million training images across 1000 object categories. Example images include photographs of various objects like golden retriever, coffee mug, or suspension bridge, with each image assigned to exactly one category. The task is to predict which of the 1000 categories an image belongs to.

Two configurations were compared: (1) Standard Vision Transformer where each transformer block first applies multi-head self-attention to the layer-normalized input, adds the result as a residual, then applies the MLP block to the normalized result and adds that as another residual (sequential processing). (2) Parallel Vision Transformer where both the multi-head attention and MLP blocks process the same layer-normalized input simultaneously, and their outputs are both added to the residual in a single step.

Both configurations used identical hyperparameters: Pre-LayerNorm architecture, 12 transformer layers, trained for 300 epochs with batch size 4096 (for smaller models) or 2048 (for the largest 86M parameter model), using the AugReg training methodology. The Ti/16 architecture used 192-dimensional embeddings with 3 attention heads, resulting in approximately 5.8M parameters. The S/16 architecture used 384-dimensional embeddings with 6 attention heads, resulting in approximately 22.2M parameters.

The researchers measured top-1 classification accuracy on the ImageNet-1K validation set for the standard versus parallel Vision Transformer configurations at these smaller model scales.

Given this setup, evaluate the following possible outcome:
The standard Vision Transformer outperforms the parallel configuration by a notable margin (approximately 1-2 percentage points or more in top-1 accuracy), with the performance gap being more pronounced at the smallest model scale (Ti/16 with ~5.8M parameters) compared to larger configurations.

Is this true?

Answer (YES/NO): YES